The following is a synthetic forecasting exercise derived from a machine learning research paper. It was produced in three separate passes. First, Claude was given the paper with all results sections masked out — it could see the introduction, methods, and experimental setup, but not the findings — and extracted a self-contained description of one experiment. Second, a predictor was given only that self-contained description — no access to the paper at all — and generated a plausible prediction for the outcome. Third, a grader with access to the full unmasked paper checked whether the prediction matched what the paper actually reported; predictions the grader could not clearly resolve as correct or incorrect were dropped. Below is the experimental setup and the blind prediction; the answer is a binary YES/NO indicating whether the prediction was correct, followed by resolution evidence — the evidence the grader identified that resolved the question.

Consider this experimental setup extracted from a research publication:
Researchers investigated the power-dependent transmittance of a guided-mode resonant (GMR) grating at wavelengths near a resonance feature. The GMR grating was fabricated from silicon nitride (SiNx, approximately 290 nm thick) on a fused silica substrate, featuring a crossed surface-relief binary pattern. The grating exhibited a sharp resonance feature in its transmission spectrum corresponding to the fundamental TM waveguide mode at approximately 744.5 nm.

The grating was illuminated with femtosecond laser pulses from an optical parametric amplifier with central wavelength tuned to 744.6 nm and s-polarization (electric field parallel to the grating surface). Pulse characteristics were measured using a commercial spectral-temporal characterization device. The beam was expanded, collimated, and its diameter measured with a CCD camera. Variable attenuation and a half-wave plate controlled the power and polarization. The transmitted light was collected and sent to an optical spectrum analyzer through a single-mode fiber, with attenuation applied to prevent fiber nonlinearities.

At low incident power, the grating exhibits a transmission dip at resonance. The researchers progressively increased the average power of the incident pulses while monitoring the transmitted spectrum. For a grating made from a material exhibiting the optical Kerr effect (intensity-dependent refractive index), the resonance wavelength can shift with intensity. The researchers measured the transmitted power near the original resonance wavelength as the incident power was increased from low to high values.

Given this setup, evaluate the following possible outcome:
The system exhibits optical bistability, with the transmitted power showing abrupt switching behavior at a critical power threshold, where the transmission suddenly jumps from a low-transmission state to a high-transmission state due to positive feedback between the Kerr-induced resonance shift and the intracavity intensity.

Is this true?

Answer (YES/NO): NO